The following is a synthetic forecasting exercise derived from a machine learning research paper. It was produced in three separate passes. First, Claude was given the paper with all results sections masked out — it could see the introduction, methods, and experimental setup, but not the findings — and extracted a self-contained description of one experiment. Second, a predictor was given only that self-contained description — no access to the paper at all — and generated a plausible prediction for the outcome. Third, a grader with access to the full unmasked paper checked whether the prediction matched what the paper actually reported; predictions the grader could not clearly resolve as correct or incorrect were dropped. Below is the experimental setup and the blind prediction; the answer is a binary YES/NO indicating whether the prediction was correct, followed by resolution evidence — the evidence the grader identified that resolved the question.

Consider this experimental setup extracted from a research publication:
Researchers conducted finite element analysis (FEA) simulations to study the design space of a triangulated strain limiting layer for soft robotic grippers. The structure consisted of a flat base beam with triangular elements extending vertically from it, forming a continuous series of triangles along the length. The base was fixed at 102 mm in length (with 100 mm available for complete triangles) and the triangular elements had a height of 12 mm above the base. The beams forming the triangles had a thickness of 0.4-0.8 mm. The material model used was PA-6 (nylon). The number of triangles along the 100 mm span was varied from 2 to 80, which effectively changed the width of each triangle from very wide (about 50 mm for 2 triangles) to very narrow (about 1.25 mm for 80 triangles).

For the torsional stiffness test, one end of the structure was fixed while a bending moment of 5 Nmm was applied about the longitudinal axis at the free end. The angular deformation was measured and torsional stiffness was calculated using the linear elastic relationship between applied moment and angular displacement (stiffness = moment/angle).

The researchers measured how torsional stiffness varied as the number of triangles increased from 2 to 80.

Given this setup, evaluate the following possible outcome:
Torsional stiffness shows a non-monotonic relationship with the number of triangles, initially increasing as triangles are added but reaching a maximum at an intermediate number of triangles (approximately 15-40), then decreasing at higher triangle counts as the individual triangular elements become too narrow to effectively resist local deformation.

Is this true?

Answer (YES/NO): NO